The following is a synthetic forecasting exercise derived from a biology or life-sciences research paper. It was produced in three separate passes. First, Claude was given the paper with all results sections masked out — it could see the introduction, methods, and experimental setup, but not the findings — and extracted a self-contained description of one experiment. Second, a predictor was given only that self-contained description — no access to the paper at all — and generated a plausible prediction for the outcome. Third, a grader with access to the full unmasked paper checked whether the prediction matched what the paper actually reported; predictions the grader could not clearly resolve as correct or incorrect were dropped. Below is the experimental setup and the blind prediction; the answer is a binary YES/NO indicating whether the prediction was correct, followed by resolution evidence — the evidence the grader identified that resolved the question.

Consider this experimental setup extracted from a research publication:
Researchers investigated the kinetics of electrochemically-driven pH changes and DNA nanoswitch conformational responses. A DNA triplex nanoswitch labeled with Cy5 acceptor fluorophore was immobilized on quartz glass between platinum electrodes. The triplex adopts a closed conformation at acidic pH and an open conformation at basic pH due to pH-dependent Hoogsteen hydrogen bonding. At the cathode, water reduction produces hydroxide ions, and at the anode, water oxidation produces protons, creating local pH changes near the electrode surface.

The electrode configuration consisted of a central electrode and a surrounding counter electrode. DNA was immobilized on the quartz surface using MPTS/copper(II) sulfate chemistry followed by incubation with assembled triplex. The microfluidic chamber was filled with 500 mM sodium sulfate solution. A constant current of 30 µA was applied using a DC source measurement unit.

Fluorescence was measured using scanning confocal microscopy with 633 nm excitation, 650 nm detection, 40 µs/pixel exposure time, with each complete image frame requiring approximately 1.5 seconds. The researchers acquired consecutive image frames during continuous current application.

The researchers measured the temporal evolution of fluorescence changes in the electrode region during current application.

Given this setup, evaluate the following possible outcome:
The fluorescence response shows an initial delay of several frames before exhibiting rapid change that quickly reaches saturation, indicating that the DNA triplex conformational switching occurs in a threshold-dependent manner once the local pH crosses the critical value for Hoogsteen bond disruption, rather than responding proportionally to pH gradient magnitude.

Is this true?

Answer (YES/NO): NO